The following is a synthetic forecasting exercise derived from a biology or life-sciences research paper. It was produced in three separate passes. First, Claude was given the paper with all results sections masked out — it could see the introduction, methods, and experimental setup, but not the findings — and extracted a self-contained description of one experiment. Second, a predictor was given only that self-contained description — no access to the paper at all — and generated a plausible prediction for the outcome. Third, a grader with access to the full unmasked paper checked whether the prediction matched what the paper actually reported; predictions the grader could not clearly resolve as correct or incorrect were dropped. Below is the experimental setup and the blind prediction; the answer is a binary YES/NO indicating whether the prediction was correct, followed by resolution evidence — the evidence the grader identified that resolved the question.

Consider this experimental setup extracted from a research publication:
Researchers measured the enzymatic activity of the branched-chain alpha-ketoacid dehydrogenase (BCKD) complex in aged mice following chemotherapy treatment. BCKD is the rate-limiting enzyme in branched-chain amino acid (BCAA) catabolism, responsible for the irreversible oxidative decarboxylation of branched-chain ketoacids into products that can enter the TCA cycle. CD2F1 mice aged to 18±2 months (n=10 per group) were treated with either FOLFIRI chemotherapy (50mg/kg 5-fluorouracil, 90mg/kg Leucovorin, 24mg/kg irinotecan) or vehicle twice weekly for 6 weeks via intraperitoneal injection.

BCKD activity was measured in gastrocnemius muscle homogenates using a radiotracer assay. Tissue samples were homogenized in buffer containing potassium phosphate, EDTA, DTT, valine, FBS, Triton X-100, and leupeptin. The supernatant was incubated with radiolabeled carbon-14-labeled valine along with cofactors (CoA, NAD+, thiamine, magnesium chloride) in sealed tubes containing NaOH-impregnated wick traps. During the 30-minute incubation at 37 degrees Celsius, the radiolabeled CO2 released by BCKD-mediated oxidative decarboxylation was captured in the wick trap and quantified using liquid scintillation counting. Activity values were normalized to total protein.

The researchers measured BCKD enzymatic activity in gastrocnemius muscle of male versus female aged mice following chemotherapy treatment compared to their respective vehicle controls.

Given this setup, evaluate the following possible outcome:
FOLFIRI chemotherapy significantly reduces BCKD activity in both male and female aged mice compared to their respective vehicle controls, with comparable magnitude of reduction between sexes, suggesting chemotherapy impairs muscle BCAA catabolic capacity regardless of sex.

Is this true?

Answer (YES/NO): NO